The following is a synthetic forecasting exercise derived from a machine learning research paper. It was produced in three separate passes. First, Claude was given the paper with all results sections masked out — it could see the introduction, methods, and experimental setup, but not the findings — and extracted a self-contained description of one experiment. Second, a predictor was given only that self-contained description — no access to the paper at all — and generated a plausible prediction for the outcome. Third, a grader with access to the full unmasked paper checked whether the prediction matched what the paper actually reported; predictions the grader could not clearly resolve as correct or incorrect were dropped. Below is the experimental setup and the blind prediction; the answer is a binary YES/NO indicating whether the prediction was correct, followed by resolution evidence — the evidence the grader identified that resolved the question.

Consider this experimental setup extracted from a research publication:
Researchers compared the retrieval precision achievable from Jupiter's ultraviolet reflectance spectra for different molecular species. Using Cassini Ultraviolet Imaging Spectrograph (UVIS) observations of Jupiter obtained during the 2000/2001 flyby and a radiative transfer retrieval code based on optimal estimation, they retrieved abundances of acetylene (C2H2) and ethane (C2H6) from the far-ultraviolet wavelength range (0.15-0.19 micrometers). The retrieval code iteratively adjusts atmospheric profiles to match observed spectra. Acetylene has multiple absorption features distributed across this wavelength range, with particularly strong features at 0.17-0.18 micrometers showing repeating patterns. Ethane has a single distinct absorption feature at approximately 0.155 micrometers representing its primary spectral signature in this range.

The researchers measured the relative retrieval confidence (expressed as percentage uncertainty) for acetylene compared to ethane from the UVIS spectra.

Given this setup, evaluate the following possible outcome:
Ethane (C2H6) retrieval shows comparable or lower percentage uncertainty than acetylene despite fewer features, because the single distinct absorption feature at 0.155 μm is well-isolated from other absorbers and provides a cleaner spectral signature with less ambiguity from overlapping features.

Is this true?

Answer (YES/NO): NO